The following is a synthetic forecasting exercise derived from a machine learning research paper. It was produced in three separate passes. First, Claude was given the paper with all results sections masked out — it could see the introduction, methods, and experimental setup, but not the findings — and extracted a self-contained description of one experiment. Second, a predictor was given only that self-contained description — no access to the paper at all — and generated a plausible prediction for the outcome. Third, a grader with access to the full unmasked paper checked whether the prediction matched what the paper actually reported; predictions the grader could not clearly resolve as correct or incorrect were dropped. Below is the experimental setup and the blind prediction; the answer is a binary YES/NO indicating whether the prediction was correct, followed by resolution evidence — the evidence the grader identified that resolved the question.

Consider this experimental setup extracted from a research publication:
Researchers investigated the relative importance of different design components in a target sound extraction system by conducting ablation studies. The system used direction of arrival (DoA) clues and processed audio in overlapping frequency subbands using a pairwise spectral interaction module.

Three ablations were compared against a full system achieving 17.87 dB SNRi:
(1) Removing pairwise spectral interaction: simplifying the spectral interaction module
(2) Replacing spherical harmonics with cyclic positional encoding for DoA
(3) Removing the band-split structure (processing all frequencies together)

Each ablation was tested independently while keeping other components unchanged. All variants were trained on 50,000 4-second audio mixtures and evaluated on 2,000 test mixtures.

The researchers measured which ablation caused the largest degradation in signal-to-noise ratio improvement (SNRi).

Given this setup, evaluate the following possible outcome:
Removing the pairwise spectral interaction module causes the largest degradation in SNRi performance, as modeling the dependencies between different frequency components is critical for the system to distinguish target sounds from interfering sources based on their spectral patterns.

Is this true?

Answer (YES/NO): YES